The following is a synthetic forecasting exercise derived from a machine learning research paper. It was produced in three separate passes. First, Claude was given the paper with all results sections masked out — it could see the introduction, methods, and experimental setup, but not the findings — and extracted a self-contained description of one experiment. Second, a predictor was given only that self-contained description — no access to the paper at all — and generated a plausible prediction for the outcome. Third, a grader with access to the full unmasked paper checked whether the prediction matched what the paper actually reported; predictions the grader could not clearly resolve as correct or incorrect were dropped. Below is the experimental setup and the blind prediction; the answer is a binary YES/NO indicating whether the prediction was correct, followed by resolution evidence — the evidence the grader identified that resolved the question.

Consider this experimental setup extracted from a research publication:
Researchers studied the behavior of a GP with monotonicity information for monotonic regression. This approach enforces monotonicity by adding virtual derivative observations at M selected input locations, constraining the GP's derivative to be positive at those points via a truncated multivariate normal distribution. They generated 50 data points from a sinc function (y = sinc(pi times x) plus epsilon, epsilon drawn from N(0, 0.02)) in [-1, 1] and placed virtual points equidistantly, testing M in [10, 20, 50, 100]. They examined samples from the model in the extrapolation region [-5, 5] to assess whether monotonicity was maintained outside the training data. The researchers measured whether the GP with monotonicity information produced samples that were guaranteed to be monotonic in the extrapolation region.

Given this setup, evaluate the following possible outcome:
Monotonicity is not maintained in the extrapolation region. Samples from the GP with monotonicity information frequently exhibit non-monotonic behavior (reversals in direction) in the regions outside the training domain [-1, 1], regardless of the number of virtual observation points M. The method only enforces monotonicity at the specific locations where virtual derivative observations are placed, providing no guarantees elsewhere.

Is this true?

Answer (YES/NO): YES